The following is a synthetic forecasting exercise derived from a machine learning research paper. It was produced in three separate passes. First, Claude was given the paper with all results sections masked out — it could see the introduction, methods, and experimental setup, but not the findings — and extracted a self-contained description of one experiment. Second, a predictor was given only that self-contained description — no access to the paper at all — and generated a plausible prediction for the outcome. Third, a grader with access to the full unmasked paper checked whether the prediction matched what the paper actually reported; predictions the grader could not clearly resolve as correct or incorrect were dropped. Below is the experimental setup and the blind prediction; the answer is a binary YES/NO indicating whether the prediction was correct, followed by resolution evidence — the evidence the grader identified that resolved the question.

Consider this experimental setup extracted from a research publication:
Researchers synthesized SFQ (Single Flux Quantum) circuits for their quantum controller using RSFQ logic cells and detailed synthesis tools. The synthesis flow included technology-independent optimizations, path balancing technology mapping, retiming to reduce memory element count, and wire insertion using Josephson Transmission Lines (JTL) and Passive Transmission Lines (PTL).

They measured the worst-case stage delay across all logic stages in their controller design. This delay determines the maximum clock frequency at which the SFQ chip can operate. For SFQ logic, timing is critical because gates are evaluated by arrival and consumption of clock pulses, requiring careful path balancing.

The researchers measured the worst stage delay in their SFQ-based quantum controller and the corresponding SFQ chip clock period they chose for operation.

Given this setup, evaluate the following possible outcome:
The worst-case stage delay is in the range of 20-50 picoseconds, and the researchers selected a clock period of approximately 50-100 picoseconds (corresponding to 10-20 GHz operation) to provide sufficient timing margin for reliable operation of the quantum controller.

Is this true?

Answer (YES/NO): NO